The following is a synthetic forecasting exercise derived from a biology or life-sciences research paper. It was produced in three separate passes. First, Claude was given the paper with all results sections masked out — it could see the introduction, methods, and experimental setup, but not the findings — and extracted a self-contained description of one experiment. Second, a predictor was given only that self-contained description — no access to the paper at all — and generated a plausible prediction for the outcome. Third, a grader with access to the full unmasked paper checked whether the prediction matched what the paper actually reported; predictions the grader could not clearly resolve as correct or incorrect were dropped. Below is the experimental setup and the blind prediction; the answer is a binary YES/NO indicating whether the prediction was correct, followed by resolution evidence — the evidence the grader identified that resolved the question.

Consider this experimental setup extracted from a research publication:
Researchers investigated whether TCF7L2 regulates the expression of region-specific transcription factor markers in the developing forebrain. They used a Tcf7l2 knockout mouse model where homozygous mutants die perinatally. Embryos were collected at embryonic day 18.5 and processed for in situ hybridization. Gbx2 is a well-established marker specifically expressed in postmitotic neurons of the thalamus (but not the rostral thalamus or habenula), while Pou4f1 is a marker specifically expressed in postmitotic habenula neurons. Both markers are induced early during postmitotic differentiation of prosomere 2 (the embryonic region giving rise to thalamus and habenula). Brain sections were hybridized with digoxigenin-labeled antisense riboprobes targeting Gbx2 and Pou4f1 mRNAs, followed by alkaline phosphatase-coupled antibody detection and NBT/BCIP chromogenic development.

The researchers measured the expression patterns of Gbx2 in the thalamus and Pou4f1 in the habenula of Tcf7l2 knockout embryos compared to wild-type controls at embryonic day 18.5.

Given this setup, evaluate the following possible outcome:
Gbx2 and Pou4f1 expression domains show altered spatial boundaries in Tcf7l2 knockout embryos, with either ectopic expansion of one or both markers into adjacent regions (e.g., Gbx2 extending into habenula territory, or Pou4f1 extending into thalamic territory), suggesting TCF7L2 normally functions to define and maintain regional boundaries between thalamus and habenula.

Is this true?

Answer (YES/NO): YES